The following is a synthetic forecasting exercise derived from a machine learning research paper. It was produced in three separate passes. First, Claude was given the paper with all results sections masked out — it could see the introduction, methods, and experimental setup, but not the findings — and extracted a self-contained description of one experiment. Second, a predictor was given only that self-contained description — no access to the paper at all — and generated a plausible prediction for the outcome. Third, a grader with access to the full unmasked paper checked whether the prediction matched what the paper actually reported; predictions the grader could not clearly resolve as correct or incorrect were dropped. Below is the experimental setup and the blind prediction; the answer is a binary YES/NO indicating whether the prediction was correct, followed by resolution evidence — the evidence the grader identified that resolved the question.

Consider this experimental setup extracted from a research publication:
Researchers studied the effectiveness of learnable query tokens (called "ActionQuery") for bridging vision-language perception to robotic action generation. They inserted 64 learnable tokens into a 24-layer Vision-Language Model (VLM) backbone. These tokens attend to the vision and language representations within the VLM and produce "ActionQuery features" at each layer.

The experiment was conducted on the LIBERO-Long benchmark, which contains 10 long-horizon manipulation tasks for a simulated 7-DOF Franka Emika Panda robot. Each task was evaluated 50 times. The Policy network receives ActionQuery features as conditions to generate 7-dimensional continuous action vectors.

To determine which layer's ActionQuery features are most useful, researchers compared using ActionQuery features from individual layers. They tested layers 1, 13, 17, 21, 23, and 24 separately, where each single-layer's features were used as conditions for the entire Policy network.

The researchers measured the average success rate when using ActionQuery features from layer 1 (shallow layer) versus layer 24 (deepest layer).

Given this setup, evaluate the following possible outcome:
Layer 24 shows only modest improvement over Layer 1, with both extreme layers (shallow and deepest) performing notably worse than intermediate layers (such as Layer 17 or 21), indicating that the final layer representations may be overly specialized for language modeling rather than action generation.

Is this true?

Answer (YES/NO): NO